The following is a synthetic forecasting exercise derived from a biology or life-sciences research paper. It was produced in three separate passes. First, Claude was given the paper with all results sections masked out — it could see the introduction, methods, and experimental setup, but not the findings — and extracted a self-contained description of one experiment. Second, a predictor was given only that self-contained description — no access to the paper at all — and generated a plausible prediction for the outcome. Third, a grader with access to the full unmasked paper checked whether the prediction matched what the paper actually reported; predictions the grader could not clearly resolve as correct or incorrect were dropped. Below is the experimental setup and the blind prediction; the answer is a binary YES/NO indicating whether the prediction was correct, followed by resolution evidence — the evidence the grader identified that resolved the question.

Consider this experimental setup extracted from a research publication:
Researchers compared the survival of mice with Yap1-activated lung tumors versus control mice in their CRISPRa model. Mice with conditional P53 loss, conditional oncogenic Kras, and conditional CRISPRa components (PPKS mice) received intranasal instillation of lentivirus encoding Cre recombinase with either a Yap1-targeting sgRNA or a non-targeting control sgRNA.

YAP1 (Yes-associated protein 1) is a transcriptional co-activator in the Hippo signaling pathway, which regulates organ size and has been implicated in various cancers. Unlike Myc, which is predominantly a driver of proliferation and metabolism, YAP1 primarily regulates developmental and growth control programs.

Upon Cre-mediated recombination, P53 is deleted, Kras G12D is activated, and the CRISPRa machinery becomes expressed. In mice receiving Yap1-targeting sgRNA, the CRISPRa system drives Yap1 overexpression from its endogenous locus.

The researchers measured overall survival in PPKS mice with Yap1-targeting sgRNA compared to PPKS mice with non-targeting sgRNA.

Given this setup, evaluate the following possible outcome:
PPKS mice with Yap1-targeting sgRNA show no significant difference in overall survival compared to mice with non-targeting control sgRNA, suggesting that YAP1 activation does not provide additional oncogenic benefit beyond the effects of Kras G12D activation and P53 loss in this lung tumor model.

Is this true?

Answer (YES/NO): YES